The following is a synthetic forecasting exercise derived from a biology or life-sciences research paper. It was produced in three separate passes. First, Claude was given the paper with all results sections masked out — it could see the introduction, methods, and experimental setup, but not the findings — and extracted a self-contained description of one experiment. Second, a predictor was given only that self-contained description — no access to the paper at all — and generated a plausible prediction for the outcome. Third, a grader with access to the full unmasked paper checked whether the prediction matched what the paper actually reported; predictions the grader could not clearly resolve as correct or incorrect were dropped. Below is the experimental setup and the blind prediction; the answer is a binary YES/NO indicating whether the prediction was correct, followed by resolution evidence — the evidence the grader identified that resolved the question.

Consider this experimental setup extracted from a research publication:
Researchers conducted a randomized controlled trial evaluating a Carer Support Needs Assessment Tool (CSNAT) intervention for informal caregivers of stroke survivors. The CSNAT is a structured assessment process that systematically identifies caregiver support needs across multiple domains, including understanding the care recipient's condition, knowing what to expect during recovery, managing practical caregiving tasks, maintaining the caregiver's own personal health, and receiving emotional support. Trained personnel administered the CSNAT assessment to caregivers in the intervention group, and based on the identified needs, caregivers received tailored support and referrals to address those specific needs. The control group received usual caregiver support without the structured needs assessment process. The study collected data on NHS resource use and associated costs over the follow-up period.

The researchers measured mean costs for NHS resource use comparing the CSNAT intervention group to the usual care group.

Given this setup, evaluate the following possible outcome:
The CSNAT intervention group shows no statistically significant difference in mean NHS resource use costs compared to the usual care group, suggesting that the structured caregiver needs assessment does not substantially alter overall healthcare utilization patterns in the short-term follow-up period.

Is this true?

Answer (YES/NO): NO